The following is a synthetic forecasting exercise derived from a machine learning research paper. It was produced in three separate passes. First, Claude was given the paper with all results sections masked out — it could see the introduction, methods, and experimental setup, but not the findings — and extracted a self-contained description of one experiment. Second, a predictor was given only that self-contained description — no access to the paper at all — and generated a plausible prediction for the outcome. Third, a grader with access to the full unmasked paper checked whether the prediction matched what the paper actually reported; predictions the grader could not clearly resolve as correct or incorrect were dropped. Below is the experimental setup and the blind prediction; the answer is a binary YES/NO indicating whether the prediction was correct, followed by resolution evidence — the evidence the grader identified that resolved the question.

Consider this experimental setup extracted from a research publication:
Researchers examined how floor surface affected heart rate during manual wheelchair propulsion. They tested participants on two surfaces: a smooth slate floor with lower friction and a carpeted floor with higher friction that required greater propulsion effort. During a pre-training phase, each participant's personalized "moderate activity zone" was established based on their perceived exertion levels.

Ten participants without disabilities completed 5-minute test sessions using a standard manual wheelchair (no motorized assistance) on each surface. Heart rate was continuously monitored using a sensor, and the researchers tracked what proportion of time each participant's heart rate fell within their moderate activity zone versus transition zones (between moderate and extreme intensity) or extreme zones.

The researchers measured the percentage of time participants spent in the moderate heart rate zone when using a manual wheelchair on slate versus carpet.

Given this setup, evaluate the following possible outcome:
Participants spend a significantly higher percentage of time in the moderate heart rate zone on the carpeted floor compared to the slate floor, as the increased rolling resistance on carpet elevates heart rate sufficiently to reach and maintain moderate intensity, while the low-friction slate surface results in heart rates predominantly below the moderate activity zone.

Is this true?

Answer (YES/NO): NO